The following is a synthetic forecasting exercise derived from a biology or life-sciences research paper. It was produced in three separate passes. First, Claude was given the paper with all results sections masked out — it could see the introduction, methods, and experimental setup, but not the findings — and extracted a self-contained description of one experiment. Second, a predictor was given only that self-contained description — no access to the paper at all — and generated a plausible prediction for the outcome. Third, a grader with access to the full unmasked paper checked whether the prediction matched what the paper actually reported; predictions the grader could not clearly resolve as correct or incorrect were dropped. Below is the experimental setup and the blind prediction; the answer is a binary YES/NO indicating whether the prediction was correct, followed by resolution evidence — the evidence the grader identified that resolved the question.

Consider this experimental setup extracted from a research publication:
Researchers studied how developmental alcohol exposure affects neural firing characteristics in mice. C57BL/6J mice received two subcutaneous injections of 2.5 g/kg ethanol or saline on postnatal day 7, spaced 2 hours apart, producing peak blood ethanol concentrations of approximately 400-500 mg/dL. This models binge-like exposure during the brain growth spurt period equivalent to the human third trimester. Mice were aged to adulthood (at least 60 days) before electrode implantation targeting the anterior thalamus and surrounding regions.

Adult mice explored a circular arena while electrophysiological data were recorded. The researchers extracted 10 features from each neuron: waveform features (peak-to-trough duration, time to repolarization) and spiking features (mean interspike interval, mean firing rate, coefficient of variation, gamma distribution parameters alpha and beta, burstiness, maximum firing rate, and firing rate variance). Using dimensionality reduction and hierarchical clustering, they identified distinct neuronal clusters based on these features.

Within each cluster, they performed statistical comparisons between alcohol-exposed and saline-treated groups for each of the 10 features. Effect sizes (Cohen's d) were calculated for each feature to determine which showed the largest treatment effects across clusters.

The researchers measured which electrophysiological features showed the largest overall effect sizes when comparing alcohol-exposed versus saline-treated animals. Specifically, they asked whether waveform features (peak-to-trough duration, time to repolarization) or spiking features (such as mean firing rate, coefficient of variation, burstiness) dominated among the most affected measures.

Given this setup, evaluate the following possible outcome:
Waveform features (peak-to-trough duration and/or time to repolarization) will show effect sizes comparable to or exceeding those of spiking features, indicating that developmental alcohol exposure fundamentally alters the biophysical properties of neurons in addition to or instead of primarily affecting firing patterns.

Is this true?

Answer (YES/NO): YES